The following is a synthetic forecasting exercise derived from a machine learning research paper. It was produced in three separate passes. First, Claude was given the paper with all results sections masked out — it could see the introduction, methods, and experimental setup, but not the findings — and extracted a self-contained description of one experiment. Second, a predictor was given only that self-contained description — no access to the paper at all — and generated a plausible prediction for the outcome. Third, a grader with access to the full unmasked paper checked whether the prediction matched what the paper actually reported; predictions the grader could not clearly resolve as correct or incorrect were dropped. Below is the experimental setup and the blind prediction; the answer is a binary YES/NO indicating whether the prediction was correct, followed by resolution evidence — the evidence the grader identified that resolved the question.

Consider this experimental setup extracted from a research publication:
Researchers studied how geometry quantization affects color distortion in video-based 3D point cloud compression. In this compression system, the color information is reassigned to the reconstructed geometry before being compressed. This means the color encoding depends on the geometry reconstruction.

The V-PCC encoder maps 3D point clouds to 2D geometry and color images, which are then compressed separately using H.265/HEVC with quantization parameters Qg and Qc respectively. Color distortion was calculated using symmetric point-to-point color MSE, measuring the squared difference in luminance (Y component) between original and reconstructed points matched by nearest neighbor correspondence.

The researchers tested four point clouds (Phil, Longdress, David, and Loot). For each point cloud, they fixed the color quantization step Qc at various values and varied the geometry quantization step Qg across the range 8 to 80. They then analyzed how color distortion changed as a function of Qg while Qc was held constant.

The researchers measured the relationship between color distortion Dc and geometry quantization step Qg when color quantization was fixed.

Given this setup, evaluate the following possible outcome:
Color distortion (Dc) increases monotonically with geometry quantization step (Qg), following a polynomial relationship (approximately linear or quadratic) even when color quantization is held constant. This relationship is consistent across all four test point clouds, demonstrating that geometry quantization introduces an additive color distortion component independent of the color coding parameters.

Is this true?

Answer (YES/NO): YES